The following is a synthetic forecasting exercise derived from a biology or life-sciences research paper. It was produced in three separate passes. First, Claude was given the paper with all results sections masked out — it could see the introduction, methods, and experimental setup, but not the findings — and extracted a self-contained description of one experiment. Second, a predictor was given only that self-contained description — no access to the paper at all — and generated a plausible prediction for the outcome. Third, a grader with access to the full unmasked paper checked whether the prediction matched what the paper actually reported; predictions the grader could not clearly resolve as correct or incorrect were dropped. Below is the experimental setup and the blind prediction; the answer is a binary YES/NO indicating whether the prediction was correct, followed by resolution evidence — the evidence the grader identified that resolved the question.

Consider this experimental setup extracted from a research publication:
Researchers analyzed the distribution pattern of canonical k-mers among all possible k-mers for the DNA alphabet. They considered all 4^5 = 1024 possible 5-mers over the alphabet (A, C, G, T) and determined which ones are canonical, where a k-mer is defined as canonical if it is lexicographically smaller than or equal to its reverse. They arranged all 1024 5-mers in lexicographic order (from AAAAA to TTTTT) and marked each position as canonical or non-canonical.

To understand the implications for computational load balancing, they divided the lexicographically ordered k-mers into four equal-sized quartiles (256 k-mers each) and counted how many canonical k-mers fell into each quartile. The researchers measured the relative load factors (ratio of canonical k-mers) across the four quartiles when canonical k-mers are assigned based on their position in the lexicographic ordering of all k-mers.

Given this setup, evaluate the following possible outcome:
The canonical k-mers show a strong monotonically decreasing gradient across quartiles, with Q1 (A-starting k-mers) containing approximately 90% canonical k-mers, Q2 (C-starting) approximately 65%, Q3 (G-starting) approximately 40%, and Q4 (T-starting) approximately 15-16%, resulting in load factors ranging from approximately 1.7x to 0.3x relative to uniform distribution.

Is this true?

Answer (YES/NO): NO